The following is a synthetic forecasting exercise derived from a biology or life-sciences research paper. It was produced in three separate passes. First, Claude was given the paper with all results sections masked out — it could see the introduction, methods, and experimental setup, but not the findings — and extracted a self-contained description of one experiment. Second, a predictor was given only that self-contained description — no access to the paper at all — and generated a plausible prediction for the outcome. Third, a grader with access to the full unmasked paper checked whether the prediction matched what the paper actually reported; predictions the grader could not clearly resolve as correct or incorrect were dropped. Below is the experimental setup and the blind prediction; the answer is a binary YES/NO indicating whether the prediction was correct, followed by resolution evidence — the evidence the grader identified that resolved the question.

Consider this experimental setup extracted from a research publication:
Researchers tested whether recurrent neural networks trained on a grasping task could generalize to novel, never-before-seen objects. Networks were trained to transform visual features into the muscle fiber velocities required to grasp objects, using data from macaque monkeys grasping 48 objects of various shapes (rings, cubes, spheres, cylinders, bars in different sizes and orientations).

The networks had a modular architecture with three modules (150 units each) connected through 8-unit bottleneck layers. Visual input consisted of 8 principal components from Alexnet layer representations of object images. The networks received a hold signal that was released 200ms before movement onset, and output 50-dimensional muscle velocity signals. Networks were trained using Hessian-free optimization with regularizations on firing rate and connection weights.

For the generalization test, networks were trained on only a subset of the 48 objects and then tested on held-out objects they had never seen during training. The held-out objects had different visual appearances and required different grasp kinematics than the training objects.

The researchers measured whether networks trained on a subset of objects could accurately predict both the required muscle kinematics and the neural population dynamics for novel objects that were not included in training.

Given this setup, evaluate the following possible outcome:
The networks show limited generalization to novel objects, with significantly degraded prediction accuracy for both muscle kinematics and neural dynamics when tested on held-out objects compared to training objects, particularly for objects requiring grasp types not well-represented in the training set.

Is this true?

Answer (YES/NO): NO